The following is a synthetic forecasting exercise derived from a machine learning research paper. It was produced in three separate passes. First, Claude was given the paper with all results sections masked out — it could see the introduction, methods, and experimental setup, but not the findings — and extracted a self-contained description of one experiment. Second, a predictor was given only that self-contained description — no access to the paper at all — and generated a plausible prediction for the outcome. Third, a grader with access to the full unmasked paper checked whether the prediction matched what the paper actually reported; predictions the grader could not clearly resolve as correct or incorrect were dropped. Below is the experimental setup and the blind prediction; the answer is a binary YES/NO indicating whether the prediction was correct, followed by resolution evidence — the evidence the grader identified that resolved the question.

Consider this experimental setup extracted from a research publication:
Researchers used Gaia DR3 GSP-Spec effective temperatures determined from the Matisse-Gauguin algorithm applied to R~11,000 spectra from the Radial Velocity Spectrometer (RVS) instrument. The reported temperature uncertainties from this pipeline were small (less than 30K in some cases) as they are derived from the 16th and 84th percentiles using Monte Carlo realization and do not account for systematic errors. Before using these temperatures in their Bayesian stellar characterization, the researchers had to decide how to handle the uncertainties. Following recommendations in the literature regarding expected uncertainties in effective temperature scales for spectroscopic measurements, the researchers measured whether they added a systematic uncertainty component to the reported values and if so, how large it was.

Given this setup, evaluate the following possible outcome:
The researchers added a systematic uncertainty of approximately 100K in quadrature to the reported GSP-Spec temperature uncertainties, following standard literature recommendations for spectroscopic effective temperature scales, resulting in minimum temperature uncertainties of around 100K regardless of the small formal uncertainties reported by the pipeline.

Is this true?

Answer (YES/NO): NO